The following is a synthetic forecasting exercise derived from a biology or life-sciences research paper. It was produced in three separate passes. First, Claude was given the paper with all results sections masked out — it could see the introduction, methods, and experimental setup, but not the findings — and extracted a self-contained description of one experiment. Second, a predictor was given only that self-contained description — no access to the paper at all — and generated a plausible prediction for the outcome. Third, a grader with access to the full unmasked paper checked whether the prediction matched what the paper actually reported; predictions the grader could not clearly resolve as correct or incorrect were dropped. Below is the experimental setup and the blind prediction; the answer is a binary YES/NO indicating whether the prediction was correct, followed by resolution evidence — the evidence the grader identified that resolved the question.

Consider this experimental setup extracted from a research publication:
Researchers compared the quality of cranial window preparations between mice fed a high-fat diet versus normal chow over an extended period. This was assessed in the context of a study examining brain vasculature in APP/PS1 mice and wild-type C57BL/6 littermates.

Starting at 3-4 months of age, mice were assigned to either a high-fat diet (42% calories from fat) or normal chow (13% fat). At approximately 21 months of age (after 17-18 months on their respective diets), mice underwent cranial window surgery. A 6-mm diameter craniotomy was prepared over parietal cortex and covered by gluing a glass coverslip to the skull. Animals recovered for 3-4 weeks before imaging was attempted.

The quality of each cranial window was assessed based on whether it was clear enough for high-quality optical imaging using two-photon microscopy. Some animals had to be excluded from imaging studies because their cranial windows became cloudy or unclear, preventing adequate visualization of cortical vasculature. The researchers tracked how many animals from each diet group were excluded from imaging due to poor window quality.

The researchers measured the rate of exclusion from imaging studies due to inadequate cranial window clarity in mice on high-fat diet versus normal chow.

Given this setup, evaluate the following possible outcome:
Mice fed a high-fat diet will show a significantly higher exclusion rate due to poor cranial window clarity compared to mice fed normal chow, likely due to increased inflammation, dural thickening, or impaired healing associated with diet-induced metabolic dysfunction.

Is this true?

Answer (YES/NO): NO